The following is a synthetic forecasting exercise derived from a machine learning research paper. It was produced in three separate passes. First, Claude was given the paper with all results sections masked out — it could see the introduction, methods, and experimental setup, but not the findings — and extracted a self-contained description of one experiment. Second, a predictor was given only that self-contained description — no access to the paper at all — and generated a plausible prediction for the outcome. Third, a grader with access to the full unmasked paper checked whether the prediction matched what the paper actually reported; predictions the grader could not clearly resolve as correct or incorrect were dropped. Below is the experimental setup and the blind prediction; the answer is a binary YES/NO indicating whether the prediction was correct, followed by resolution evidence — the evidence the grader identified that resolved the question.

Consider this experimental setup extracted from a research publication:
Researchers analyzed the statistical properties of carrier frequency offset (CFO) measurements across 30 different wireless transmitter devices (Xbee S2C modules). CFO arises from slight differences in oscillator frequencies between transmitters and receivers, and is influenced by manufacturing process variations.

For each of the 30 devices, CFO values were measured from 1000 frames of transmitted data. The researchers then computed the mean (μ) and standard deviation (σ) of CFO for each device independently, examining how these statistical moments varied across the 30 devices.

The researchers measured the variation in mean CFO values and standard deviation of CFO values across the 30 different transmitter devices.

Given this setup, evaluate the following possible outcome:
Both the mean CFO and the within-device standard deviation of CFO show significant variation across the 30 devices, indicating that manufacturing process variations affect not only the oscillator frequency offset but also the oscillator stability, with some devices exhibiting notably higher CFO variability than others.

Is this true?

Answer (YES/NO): YES